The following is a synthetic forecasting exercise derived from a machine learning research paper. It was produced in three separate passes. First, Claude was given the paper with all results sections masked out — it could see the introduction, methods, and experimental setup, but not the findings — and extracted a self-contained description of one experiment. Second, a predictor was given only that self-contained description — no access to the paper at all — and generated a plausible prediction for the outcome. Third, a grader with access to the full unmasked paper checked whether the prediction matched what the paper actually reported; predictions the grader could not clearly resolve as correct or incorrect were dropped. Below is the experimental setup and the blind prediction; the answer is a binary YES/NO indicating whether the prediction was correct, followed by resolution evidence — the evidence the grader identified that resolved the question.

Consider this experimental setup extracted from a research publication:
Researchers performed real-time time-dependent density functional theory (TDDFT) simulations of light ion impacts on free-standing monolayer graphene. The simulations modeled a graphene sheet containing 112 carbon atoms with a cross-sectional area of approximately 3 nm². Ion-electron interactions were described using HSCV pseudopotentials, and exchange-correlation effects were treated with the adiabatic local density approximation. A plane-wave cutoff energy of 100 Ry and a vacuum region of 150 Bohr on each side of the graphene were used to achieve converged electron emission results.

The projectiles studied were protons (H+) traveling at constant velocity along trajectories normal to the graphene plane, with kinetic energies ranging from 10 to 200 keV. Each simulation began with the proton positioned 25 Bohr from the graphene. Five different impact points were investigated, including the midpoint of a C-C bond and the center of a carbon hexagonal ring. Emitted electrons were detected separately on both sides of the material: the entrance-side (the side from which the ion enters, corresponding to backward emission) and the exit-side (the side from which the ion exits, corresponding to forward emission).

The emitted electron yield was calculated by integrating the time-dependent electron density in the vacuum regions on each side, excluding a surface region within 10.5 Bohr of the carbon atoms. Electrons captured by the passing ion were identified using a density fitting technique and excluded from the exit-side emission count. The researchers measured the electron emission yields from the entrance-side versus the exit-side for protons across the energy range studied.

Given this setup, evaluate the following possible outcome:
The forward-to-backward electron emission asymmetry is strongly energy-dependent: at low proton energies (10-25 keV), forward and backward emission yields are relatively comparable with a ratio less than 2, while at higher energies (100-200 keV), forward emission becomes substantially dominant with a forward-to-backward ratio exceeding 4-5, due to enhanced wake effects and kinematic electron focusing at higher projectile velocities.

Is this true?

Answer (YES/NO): NO